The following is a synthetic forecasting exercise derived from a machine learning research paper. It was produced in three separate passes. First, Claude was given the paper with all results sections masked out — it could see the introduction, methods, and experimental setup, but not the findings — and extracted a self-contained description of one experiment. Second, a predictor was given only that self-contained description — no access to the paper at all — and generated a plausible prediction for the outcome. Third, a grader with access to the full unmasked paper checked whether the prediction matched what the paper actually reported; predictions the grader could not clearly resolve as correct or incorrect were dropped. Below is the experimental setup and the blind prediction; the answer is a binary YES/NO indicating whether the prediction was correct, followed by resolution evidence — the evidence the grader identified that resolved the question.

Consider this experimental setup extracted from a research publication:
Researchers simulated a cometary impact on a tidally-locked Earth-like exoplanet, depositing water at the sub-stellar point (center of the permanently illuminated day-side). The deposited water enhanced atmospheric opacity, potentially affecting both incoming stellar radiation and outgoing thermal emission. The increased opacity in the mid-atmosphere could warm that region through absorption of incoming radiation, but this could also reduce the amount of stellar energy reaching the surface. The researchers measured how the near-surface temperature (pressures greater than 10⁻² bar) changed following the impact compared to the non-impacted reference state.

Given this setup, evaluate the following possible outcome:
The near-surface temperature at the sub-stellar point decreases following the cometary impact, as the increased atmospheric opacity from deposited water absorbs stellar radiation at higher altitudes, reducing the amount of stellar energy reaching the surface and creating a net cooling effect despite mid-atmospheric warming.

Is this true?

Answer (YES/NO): YES